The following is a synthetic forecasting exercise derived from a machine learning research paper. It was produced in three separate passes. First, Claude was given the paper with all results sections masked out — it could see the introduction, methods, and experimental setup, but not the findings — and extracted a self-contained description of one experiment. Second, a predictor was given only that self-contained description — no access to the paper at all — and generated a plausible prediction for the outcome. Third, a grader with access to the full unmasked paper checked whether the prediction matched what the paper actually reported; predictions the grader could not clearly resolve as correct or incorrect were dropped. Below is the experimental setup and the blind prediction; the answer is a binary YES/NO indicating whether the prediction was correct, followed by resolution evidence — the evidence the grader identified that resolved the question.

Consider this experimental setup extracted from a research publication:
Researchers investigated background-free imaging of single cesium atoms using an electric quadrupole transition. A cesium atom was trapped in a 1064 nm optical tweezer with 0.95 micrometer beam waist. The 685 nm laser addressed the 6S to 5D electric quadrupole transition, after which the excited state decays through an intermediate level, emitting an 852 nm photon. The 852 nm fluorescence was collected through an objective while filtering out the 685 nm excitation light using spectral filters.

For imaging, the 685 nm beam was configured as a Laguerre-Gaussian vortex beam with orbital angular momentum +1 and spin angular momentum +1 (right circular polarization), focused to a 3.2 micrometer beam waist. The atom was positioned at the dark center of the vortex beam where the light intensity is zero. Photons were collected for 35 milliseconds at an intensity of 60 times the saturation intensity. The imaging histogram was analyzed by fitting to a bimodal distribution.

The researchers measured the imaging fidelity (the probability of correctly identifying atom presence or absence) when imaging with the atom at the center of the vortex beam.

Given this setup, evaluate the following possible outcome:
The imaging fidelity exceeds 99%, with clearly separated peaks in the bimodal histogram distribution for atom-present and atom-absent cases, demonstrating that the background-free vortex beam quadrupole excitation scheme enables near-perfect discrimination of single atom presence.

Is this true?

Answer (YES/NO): YES